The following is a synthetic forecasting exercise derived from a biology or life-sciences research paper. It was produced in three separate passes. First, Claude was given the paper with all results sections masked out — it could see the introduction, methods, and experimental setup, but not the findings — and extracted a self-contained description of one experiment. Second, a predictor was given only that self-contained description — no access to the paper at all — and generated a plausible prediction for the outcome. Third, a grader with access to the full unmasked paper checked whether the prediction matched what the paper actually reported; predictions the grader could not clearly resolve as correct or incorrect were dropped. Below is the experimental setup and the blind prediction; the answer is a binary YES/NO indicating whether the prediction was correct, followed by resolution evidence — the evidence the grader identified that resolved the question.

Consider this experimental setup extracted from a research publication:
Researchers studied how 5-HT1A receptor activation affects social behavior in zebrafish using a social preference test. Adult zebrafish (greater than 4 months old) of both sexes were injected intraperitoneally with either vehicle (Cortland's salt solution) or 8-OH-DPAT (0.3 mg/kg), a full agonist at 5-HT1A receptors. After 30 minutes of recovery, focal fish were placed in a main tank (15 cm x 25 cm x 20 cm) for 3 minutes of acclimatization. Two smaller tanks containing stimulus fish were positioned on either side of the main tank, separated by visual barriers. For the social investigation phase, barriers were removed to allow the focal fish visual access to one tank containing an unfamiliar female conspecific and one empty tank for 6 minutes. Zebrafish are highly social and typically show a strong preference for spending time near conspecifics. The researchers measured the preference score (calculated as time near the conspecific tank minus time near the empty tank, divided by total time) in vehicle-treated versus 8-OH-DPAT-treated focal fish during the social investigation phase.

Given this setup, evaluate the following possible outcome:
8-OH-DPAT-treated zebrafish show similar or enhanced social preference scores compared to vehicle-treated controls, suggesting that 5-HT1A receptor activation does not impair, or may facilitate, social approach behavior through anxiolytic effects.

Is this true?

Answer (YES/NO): NO